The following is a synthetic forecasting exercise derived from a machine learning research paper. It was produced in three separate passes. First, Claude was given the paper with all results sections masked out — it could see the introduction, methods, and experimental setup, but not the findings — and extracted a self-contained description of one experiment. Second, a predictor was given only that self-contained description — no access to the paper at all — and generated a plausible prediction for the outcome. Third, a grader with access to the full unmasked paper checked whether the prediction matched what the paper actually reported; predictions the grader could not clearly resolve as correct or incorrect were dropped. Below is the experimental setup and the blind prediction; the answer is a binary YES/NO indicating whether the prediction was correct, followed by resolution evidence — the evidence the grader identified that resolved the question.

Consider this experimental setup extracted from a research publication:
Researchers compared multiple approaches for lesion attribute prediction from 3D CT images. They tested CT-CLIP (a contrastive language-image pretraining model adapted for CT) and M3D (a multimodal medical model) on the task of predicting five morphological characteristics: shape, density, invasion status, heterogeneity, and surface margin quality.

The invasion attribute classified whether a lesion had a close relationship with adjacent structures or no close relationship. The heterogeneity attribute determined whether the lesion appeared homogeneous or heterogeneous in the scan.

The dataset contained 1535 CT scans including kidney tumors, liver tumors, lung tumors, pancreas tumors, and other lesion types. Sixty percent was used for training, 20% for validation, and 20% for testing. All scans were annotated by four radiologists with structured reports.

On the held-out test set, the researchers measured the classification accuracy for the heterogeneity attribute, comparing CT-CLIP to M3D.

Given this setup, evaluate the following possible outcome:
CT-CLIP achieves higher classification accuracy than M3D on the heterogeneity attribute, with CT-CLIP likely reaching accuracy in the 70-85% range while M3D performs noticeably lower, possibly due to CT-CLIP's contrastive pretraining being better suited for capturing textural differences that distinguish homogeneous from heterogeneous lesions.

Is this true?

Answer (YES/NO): YES